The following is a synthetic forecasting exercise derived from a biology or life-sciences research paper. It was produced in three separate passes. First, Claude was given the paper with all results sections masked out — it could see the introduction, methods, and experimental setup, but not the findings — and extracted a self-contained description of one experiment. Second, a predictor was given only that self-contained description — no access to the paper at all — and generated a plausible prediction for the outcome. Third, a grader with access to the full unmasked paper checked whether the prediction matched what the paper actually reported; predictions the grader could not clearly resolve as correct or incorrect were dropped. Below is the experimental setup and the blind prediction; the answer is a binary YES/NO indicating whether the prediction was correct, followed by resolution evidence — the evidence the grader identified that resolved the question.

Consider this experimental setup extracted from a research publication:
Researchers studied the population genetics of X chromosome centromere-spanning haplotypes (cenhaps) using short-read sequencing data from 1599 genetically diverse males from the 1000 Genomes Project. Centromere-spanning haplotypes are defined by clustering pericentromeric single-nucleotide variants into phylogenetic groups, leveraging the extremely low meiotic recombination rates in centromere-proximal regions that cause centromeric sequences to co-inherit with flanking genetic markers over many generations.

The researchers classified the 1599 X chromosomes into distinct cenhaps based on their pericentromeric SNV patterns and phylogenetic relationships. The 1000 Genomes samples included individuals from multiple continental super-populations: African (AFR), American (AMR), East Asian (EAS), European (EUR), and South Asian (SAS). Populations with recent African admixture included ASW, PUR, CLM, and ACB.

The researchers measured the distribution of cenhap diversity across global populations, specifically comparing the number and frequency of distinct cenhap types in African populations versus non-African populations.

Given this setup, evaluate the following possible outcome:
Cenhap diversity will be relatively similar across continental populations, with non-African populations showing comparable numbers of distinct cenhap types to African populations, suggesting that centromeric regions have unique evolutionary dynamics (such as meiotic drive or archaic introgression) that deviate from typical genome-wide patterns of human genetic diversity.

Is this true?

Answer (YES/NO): NO